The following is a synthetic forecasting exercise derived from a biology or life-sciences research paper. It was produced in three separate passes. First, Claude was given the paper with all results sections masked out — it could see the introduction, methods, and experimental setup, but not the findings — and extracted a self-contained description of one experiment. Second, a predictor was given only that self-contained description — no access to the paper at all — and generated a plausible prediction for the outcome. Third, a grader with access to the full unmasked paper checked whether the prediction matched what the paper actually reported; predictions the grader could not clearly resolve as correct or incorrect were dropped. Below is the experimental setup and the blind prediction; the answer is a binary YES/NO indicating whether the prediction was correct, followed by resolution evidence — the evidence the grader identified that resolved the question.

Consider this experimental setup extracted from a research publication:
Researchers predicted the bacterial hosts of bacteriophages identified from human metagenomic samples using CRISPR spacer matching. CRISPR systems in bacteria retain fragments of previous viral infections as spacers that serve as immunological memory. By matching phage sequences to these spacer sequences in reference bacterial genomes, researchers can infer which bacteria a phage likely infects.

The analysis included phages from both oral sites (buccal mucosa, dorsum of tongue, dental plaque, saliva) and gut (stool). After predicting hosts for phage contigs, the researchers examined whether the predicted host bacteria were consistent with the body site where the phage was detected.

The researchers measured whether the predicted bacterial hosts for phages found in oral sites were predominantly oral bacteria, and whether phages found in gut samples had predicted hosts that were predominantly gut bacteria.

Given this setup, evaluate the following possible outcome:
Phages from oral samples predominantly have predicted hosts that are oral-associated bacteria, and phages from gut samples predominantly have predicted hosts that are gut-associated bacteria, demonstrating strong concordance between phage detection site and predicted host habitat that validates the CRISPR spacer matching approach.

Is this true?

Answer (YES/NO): YES